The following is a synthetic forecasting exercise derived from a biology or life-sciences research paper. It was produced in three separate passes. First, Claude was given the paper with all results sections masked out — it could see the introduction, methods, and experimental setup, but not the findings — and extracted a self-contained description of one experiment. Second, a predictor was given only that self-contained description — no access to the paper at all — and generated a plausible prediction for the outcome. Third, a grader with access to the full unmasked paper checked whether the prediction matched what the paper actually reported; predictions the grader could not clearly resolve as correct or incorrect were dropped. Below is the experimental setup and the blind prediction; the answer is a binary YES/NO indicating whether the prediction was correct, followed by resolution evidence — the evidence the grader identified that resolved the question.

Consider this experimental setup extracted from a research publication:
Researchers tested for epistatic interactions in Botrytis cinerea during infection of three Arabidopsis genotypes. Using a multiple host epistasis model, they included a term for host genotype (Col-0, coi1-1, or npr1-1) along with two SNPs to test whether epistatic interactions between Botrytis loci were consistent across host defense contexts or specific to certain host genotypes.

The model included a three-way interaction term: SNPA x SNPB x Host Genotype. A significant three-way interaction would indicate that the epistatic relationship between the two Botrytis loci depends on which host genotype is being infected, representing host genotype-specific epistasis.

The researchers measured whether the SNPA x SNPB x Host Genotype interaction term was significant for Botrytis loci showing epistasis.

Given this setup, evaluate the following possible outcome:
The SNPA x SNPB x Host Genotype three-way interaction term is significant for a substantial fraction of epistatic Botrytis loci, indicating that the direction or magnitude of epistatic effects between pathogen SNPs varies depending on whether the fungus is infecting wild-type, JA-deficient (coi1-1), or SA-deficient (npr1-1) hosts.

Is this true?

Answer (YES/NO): YES